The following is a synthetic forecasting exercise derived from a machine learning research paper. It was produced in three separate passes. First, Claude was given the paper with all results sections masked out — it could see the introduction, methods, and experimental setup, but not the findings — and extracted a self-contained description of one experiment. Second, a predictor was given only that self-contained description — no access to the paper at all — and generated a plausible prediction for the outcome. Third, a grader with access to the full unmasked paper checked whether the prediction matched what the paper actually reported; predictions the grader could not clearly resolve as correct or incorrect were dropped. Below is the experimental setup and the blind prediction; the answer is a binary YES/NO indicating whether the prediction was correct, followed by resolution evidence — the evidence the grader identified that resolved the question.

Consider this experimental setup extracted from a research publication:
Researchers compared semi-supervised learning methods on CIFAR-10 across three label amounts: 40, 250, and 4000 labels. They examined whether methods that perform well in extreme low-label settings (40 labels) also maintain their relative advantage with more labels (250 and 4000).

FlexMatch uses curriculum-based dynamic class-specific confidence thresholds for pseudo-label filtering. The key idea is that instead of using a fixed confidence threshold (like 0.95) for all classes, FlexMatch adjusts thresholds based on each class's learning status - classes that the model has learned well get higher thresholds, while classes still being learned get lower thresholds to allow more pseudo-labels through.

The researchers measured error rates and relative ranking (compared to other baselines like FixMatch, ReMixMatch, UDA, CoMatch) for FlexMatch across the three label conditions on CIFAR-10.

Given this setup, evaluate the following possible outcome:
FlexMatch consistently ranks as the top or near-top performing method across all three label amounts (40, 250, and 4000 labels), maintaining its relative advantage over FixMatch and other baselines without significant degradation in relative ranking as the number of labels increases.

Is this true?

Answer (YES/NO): NO